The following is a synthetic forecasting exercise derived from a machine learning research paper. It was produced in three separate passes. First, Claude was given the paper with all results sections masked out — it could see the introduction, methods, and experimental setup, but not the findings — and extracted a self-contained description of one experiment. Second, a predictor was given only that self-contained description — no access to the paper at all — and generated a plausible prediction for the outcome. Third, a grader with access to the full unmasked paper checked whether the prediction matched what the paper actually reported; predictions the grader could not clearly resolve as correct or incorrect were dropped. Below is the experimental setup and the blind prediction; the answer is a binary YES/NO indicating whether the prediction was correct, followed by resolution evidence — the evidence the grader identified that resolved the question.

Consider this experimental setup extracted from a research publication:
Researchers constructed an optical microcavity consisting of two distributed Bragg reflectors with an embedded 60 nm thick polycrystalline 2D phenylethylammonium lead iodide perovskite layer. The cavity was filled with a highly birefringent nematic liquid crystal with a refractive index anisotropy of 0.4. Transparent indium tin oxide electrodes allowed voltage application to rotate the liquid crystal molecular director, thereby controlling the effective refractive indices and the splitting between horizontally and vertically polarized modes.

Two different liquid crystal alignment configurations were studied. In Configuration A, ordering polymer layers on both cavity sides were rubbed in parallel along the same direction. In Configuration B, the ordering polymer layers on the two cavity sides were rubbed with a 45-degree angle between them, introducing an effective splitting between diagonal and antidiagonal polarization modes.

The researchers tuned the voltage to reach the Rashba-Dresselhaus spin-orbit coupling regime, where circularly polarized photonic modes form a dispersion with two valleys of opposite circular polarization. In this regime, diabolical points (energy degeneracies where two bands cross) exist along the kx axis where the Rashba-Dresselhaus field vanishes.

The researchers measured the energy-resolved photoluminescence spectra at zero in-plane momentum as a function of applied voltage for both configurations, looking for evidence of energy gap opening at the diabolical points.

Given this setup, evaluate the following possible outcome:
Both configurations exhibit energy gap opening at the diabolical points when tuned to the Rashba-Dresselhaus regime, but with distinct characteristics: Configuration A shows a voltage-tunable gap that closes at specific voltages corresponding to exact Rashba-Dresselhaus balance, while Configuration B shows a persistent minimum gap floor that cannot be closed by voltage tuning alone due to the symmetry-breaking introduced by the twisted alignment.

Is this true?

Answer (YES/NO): NO